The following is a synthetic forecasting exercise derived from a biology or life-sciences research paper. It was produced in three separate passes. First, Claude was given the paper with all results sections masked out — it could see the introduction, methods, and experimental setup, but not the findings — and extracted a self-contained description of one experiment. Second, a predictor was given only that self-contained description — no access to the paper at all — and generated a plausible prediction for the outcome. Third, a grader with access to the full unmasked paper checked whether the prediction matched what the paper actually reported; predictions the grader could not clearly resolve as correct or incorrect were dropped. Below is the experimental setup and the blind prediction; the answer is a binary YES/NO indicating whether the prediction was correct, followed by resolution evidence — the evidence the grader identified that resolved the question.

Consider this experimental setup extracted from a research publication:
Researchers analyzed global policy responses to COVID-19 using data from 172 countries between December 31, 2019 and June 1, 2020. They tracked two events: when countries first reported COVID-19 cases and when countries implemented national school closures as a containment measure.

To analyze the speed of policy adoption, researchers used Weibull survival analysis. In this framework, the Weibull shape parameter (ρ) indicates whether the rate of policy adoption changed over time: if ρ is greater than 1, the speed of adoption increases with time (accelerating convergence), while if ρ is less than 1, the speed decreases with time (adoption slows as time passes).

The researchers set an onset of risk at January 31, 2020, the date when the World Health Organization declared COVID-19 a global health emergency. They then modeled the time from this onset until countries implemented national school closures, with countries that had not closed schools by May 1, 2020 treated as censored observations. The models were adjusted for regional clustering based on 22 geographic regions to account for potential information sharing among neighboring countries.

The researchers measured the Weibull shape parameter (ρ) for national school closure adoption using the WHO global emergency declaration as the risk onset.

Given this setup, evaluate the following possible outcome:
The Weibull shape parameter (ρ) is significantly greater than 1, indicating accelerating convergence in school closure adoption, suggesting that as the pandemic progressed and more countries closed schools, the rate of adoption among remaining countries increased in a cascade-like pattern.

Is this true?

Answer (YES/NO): YES